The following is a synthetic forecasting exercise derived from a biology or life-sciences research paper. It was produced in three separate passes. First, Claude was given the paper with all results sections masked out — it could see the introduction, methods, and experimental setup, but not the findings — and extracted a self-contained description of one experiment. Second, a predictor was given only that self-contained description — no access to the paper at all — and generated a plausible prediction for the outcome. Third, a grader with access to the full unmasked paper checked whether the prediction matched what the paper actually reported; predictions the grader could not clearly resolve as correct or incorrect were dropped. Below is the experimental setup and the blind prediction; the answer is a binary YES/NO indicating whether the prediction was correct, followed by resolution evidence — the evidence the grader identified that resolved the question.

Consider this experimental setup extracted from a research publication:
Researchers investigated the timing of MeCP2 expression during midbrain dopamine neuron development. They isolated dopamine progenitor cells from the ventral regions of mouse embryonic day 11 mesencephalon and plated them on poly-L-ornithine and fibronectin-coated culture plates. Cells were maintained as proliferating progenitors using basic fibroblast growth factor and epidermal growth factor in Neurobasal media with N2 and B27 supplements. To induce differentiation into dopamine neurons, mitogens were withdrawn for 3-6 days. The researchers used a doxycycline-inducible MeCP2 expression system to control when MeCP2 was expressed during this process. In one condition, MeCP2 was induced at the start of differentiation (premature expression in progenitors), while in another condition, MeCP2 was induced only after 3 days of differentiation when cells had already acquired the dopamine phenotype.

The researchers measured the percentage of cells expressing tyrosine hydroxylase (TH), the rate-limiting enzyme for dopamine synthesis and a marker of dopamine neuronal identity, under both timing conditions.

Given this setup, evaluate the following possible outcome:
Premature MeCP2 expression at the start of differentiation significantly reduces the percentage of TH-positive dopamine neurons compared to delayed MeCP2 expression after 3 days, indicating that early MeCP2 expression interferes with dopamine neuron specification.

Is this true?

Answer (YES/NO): YES